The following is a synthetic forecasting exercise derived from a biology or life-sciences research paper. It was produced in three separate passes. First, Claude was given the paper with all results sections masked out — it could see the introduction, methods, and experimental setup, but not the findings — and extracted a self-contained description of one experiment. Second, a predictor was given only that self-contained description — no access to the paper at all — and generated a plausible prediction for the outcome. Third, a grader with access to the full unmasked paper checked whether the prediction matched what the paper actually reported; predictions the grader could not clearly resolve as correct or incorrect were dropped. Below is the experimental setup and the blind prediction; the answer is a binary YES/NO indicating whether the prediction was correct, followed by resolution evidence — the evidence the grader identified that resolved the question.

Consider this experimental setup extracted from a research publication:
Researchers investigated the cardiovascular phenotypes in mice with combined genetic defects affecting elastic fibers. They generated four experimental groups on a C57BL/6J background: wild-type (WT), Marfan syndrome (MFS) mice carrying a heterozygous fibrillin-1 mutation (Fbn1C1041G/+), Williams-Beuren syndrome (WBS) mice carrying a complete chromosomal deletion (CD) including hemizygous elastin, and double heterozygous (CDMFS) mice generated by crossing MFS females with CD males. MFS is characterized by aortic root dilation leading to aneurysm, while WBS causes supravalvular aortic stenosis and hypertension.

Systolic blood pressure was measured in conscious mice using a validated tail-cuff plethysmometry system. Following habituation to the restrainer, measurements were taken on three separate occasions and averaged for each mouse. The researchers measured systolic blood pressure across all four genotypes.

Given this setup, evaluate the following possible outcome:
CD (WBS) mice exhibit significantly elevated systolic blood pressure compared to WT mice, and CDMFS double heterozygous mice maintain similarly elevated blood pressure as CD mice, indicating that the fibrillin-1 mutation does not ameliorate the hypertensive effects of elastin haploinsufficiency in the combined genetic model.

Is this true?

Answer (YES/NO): YES